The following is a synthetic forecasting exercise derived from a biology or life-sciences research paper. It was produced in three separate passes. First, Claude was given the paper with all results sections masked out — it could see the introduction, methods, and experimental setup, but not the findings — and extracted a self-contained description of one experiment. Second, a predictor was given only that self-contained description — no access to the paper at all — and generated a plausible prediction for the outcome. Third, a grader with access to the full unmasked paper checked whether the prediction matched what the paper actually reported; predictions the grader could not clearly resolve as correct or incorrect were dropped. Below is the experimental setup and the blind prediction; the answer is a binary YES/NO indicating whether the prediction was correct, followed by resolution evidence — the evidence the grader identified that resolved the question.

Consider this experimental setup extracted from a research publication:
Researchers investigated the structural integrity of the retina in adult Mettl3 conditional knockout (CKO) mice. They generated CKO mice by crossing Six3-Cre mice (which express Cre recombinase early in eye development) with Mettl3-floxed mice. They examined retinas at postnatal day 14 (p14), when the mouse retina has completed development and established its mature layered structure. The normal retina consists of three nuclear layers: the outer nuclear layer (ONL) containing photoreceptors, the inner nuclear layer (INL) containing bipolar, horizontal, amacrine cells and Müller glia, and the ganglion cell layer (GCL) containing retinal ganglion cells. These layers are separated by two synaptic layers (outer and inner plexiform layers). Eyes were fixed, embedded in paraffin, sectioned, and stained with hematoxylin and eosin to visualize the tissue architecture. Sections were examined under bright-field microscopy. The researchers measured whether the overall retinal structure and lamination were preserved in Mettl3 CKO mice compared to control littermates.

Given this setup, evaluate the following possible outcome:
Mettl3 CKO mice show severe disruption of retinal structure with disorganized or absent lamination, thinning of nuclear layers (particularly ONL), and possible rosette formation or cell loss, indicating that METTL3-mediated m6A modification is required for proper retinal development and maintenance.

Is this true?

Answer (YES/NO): NO